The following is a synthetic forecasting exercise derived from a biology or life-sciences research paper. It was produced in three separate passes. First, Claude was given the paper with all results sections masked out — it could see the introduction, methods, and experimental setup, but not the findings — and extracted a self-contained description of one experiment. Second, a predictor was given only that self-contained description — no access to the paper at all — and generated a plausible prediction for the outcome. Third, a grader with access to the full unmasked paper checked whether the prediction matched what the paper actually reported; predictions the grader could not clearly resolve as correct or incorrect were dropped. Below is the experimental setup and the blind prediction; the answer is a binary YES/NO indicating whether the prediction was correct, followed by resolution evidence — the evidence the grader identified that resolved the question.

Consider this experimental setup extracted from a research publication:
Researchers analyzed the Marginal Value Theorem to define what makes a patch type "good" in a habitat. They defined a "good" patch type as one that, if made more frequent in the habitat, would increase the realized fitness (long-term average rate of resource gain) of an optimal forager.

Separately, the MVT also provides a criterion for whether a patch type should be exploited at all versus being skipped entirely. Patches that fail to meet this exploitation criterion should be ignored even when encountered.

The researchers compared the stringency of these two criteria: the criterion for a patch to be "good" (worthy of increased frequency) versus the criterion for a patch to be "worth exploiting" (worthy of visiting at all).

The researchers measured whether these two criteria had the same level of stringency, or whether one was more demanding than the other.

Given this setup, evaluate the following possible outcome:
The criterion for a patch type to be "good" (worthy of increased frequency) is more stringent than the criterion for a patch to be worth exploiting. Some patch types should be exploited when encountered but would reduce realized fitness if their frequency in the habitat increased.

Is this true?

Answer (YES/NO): YES